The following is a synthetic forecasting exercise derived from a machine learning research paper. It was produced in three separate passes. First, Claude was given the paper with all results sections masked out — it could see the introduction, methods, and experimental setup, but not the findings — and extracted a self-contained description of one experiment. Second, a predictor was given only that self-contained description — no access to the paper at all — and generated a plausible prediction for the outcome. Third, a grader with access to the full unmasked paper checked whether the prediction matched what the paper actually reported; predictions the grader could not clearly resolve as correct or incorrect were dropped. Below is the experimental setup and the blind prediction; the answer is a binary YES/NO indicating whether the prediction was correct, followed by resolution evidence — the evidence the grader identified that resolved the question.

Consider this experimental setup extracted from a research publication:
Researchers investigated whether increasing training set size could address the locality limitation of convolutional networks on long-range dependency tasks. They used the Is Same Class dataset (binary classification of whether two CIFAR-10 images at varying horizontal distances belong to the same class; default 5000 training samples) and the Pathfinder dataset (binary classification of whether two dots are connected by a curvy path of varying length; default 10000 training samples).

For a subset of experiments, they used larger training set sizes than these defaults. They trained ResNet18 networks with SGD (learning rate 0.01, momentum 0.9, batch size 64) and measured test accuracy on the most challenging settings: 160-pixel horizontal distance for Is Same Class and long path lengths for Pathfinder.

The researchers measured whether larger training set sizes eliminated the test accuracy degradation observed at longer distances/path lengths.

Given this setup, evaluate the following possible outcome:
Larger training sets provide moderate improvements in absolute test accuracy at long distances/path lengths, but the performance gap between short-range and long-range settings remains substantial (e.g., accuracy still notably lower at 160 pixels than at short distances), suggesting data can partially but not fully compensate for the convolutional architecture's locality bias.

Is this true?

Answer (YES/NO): YES